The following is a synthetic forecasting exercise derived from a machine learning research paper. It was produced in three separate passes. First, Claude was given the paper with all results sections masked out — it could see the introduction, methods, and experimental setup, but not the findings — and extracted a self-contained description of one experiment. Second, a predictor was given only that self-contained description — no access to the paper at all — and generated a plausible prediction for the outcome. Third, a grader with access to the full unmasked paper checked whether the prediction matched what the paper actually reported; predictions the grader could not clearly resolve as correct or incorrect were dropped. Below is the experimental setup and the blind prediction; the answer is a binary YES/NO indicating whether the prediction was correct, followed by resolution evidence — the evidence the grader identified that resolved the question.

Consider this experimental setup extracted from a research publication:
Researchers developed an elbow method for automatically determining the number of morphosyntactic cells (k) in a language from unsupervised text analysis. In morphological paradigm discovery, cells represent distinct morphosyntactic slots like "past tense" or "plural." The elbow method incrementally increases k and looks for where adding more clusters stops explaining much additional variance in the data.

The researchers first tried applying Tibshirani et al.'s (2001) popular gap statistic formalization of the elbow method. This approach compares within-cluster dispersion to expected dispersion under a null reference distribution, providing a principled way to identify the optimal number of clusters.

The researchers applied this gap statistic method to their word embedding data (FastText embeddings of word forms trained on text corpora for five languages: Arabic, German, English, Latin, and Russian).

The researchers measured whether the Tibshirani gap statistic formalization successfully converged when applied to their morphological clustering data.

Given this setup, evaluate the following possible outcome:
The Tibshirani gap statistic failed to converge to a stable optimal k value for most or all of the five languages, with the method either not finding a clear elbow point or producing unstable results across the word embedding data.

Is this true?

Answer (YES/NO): YES